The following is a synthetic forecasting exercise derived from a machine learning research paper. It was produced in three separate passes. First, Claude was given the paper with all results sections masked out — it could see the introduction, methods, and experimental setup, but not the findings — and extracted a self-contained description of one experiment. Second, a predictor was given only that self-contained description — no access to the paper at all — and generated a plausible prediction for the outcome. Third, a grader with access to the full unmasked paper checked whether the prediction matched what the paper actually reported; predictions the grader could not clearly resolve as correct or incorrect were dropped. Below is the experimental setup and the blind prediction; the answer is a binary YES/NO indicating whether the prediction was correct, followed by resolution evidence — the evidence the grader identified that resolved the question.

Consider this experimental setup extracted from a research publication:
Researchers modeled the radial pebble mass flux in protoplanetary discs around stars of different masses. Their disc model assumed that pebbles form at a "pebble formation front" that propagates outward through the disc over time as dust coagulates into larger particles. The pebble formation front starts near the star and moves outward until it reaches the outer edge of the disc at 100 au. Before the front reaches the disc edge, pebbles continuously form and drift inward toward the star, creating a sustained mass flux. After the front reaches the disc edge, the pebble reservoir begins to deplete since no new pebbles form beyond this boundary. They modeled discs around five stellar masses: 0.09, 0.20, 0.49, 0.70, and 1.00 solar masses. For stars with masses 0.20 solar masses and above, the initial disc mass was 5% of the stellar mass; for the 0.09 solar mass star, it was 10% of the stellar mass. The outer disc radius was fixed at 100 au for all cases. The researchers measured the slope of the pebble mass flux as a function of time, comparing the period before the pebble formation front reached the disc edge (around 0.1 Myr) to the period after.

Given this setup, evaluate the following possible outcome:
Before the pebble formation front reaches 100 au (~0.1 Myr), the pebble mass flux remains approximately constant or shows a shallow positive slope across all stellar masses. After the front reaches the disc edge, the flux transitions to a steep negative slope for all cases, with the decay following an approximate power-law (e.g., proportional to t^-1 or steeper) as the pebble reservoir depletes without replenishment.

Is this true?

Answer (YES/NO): NO